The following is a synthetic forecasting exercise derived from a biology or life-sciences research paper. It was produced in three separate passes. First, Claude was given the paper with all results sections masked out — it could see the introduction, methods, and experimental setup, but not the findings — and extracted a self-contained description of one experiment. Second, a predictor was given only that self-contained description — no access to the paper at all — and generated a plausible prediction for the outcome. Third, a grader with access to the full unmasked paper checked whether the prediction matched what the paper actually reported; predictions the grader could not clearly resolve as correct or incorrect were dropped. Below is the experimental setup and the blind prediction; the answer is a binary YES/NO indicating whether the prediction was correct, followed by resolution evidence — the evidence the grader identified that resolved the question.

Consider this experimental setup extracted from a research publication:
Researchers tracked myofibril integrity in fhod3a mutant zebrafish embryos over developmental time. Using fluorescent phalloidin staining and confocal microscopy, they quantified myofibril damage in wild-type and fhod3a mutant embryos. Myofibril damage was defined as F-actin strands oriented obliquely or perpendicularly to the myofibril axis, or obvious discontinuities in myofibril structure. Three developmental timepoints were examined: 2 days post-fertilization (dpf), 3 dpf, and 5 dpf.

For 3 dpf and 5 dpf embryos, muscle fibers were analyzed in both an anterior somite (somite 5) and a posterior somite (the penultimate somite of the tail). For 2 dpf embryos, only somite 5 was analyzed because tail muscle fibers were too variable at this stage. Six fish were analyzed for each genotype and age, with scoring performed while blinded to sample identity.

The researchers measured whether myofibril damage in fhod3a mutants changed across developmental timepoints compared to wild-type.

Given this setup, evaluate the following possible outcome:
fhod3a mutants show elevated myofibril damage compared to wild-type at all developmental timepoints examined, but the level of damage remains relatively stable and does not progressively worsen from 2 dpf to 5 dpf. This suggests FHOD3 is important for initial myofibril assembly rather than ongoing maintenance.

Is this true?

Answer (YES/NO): NO